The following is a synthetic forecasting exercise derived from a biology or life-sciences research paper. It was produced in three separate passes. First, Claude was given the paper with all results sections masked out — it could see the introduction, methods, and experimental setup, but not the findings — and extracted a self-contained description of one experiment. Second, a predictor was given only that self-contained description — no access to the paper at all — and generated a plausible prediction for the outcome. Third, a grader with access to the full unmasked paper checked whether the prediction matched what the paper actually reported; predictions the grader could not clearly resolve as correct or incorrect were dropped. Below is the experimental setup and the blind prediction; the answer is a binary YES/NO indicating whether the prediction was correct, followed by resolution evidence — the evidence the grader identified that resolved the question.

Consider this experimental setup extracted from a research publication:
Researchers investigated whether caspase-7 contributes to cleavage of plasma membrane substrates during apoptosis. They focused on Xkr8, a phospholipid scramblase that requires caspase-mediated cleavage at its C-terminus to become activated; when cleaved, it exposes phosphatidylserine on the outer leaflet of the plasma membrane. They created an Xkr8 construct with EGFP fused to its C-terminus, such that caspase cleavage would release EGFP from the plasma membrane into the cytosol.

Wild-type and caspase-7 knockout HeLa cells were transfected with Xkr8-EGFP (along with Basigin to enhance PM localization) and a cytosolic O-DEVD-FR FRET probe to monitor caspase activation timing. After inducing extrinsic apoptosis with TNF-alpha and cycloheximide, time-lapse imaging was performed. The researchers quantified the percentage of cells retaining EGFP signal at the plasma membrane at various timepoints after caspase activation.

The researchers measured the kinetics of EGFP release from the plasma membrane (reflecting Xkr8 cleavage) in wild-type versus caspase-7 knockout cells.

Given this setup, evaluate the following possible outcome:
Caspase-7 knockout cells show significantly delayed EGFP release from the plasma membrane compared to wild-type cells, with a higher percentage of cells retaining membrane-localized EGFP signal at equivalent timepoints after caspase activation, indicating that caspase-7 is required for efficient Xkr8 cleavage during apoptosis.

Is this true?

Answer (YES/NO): YES